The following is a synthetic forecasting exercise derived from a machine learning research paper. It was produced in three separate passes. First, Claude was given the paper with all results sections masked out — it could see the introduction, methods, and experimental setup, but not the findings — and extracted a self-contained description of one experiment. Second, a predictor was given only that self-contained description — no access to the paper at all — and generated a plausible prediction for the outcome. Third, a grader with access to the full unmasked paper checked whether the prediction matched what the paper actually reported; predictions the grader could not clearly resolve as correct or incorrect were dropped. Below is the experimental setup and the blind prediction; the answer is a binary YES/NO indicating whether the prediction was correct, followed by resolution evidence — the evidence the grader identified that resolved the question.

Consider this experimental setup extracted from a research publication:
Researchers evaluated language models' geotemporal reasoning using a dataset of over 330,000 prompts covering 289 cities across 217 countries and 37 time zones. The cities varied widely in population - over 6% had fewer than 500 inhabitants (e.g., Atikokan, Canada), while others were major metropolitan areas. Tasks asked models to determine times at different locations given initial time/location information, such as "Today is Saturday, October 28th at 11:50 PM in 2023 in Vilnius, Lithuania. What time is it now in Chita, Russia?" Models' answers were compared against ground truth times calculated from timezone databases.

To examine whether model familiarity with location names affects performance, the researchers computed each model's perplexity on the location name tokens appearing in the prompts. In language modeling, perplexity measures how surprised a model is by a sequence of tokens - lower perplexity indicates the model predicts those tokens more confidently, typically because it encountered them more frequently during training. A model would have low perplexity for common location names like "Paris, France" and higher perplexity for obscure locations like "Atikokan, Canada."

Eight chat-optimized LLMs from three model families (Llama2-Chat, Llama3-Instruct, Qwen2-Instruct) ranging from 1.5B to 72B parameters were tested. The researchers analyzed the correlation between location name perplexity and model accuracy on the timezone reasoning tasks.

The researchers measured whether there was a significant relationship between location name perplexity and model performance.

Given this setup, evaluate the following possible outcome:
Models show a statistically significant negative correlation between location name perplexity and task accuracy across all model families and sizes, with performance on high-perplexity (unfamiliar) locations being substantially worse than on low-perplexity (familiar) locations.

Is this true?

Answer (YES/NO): NO